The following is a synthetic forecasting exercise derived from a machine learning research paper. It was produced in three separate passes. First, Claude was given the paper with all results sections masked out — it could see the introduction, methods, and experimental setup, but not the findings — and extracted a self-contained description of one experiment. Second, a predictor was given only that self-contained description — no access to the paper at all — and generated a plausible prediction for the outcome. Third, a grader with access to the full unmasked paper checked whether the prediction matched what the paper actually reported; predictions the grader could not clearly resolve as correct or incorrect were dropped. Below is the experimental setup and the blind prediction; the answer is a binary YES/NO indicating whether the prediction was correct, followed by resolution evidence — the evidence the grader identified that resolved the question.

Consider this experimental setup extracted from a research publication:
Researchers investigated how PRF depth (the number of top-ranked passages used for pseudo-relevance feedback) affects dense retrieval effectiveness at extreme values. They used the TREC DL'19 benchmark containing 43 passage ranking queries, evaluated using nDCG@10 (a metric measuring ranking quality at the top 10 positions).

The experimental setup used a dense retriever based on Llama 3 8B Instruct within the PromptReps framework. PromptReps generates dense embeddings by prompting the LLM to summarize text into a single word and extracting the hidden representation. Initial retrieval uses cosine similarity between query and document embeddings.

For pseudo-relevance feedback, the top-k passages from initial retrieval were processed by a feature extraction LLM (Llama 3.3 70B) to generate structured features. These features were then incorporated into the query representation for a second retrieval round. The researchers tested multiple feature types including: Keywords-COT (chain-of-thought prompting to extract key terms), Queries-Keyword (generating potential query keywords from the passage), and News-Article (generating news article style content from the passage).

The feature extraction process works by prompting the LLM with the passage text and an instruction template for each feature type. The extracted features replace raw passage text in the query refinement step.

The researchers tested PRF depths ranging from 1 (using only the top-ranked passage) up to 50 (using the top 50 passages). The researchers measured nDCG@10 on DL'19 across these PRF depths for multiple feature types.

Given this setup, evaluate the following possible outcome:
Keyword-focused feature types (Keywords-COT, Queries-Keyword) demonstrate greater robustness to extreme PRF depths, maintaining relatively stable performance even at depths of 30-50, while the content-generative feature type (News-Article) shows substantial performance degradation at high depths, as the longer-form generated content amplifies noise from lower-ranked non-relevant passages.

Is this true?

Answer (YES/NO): NO